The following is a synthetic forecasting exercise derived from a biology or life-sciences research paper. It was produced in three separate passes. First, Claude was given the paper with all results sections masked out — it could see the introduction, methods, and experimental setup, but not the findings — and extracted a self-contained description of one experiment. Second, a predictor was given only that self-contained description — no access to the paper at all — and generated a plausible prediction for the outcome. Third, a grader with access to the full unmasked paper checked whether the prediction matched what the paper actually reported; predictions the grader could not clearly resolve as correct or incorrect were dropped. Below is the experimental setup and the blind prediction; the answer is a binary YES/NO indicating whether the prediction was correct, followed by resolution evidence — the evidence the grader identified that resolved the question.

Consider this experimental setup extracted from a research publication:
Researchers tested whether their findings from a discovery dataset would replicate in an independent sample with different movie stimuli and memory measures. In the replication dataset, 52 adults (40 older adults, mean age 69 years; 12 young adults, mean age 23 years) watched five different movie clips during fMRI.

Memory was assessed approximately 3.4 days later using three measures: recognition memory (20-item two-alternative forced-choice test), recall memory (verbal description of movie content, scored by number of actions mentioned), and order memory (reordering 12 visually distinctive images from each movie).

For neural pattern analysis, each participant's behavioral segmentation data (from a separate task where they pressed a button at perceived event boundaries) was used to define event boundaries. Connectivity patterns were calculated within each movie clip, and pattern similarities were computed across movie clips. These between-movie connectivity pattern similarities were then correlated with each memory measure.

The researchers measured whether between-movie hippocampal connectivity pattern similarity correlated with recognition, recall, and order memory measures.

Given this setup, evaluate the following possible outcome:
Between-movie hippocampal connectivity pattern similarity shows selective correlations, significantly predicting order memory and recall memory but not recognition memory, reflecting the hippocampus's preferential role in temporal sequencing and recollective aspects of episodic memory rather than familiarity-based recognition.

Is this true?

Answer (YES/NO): NO